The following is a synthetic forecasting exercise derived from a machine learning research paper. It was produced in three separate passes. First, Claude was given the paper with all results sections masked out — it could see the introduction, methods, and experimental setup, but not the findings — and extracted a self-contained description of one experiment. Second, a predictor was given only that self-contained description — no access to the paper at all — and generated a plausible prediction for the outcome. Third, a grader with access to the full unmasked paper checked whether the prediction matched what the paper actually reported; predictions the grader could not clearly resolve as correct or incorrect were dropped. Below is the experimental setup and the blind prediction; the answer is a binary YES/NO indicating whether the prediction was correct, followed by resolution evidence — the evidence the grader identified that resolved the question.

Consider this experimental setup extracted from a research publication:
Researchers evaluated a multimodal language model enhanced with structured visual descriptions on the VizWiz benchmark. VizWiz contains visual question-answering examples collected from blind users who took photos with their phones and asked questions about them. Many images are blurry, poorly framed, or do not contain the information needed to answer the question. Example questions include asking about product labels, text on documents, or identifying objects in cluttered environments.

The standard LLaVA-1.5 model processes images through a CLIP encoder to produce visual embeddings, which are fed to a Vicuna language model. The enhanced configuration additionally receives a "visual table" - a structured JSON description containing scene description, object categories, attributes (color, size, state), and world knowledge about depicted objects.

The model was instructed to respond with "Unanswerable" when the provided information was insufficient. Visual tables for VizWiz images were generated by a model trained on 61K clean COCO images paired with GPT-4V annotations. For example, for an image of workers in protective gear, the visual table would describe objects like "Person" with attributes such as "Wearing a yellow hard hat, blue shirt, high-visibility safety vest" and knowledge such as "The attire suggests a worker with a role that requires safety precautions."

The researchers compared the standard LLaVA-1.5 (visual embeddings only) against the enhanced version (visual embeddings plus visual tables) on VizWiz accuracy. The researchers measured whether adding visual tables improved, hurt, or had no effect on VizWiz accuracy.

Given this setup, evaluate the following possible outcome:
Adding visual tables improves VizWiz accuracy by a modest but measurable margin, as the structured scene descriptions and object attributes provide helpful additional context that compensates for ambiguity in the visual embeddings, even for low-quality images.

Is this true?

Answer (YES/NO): YES